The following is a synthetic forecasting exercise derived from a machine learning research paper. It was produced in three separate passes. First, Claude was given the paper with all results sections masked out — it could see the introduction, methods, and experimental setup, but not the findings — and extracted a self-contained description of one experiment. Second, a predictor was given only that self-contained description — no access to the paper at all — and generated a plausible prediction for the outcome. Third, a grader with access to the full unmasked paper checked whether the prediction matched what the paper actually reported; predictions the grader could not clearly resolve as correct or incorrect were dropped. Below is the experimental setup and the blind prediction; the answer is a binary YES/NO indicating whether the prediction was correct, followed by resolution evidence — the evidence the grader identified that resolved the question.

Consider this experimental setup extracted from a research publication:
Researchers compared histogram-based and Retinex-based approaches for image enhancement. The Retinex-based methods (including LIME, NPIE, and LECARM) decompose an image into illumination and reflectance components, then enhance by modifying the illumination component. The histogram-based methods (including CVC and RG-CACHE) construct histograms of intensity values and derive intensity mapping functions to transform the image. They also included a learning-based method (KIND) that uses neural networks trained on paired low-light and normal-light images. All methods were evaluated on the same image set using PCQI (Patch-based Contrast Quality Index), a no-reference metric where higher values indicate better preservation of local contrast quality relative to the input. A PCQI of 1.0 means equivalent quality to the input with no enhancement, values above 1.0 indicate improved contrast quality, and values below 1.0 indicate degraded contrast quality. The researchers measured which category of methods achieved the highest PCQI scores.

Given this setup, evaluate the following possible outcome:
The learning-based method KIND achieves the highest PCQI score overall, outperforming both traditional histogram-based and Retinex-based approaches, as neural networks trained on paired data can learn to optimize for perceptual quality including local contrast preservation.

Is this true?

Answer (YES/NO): NO